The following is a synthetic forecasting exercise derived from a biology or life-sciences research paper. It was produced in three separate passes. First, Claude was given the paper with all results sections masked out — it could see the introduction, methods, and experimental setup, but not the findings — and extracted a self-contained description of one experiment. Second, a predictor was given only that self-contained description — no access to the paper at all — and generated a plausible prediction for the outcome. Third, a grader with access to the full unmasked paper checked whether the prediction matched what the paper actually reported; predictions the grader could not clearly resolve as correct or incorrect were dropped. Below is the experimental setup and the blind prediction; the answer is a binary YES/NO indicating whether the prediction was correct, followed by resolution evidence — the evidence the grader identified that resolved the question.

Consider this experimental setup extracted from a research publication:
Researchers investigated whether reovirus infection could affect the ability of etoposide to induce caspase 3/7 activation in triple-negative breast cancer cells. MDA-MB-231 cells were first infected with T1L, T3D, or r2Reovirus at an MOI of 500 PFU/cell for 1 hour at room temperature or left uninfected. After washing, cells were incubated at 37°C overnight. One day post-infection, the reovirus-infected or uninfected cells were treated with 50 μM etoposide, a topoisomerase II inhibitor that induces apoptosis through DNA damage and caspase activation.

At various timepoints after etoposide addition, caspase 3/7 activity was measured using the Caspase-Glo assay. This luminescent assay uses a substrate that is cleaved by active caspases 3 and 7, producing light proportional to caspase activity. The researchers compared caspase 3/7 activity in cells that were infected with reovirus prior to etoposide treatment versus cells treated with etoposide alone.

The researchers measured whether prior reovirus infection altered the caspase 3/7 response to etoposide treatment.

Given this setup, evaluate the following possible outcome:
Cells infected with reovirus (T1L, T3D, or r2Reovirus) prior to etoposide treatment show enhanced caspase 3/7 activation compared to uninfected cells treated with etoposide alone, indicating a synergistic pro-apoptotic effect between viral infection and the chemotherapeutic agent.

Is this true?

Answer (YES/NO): NO